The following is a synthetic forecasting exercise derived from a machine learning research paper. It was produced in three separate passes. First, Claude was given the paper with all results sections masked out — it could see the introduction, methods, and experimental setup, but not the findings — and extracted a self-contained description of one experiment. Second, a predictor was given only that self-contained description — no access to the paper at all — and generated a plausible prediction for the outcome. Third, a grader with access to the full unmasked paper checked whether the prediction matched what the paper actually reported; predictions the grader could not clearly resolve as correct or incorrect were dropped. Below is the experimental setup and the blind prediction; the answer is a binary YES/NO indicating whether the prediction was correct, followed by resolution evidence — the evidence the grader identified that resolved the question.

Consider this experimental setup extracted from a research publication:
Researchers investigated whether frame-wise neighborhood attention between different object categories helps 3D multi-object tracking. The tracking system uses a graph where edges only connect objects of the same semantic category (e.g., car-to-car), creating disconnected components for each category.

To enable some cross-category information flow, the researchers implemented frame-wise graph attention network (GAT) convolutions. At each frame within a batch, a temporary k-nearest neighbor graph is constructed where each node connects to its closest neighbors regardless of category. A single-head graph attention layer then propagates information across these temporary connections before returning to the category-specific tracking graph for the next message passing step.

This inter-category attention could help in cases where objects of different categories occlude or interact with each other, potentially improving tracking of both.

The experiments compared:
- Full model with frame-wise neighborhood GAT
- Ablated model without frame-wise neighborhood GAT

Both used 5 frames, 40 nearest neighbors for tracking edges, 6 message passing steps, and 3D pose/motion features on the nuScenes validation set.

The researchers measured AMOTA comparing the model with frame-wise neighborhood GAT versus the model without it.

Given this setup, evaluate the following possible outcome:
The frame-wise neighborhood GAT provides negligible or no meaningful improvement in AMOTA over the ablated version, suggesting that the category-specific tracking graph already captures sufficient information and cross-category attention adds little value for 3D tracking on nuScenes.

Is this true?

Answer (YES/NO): NO